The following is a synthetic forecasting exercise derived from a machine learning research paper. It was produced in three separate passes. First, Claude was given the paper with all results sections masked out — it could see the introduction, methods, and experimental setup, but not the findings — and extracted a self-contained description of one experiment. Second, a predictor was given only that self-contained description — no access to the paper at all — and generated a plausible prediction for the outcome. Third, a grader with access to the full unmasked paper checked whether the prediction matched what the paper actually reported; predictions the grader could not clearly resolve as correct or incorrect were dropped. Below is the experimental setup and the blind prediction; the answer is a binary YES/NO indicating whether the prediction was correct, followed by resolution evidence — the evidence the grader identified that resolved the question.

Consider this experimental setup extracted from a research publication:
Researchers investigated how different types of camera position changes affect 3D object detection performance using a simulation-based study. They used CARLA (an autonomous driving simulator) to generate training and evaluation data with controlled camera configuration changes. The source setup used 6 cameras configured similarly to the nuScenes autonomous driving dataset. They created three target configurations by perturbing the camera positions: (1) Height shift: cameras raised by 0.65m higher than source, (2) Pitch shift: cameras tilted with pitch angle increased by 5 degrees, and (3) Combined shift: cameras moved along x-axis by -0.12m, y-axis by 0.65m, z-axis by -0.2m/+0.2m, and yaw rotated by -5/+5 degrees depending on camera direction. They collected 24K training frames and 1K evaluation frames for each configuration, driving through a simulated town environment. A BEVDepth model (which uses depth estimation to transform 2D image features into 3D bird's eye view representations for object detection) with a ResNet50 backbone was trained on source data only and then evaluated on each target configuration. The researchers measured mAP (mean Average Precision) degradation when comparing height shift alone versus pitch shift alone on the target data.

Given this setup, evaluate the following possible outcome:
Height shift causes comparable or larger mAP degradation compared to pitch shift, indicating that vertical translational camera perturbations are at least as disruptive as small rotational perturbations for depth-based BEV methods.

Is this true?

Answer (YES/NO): YES